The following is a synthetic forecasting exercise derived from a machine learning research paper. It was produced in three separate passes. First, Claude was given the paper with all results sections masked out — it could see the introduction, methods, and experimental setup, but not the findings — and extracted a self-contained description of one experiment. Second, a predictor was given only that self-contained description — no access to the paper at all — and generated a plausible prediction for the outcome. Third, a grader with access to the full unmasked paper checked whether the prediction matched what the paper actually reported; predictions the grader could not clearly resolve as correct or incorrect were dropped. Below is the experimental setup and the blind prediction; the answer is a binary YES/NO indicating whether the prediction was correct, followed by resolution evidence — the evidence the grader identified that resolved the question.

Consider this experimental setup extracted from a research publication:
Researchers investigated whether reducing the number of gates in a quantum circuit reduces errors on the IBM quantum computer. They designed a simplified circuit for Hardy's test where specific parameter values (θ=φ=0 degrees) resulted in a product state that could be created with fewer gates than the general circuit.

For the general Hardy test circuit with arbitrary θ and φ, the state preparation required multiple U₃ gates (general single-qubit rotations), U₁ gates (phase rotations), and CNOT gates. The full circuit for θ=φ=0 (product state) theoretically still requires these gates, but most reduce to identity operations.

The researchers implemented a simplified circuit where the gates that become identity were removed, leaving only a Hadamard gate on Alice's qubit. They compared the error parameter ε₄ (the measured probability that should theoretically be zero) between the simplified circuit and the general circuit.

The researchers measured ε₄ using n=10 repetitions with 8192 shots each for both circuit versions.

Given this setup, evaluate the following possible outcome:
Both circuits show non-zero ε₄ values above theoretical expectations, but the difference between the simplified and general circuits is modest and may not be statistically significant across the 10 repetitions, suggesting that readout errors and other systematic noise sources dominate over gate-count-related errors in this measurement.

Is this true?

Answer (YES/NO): NO